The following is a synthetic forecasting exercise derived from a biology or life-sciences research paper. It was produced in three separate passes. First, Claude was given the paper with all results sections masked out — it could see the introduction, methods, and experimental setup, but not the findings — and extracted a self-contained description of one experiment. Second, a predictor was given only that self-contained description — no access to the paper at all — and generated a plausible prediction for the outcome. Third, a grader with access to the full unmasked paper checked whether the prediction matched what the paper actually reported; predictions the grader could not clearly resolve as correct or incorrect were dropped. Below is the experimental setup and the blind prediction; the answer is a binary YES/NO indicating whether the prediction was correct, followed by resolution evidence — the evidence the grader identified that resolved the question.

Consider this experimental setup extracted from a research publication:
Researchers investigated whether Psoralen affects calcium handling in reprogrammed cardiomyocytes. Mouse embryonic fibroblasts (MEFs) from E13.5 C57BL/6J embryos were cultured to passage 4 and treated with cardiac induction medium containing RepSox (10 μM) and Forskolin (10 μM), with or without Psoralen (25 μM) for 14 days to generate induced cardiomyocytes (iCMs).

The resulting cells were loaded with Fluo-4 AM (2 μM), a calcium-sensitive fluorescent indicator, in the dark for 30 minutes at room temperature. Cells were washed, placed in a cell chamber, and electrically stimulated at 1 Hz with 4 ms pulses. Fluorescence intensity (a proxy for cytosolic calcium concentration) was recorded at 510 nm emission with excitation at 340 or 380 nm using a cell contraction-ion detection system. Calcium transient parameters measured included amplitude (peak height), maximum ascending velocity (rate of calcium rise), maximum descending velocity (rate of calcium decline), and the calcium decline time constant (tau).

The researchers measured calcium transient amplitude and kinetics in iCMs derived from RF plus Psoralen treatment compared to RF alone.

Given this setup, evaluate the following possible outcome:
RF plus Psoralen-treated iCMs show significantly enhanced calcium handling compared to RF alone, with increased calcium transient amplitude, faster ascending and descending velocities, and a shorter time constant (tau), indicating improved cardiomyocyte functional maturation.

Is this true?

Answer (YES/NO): NO